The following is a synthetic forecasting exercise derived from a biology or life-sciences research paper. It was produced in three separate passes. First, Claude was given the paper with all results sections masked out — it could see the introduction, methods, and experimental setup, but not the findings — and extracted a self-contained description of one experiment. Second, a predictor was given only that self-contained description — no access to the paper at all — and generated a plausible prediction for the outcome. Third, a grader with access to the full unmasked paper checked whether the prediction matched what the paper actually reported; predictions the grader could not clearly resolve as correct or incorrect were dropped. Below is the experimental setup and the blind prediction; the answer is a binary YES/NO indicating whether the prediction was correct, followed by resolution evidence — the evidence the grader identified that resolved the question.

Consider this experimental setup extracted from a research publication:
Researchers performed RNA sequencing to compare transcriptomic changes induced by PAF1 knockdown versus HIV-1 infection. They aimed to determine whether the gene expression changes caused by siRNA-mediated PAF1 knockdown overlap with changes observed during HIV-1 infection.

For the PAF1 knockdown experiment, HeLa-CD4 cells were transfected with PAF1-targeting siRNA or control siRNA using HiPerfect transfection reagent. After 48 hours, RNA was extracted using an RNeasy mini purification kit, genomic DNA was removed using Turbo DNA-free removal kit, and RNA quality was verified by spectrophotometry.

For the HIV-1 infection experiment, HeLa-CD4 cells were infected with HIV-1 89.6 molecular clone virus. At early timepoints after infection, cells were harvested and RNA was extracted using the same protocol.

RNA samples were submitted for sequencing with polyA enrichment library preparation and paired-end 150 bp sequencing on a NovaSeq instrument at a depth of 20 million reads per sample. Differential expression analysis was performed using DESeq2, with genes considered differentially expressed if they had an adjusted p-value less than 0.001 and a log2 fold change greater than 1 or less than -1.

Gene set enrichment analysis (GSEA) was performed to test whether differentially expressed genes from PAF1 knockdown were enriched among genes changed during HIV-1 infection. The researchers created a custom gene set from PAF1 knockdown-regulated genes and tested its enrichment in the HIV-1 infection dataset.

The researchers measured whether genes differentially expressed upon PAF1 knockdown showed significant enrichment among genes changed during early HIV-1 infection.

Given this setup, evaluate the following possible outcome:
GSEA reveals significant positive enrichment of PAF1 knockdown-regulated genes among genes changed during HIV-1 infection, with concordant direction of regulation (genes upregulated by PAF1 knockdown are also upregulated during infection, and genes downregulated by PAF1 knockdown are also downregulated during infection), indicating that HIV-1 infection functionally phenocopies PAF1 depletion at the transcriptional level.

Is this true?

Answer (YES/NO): YES